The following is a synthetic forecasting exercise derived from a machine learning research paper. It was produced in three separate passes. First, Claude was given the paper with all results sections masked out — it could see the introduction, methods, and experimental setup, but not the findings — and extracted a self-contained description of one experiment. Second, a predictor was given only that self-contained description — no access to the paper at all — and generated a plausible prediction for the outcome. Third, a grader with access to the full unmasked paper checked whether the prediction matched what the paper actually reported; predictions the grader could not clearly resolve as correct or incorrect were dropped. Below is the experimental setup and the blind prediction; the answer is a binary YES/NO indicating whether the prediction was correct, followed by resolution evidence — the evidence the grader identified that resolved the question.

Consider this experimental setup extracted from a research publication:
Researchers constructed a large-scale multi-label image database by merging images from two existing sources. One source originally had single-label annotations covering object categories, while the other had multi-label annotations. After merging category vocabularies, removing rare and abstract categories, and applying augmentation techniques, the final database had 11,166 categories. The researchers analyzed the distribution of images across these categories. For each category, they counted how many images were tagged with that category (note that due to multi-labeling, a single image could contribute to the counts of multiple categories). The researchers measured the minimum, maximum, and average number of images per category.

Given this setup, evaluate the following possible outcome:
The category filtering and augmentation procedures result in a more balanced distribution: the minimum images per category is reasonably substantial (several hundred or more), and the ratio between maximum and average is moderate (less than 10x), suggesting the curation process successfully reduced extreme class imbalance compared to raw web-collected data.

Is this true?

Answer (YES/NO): NO